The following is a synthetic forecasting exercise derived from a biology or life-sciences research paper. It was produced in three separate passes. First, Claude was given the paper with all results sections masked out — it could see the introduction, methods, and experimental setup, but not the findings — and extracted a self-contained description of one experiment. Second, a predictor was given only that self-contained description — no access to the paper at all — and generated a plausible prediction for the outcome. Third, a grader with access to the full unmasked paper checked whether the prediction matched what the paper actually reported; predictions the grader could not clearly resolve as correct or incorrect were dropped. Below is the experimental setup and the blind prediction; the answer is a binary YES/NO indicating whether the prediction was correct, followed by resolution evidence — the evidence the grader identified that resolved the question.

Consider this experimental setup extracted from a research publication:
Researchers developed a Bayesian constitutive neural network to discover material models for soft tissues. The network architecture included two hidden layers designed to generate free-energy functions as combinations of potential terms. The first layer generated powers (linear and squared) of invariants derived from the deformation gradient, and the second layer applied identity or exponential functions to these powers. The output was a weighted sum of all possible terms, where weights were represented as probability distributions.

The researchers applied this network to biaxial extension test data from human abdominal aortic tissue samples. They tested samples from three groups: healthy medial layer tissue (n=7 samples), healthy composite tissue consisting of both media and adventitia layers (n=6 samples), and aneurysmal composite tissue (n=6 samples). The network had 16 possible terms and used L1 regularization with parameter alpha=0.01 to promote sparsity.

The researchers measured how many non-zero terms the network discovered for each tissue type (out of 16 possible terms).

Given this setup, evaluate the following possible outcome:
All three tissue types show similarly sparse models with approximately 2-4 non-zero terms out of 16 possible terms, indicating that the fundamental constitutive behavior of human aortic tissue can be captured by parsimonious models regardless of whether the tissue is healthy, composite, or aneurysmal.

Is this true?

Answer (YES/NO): YES